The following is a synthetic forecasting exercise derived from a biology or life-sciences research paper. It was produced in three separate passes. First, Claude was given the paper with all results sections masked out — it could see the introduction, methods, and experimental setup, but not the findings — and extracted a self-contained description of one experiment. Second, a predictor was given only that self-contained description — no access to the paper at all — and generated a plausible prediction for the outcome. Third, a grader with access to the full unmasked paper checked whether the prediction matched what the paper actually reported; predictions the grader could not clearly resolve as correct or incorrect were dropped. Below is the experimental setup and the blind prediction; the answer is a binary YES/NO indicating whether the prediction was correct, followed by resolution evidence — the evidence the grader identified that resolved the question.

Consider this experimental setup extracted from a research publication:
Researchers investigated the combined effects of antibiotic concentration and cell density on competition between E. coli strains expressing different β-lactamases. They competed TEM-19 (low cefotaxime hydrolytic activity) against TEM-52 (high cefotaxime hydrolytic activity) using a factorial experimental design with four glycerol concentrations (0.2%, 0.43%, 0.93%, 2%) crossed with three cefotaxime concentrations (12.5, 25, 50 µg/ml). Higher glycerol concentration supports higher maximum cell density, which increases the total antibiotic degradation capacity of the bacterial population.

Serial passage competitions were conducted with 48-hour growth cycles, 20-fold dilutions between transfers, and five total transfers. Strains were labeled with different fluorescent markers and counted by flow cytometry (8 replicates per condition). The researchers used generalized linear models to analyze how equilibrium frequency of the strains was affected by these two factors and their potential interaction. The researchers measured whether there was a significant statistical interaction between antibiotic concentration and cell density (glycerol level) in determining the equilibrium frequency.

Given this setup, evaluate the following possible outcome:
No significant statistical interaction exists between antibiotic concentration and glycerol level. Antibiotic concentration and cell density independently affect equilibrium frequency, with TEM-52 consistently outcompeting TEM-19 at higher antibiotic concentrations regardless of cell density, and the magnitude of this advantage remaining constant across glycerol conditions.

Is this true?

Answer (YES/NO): NO